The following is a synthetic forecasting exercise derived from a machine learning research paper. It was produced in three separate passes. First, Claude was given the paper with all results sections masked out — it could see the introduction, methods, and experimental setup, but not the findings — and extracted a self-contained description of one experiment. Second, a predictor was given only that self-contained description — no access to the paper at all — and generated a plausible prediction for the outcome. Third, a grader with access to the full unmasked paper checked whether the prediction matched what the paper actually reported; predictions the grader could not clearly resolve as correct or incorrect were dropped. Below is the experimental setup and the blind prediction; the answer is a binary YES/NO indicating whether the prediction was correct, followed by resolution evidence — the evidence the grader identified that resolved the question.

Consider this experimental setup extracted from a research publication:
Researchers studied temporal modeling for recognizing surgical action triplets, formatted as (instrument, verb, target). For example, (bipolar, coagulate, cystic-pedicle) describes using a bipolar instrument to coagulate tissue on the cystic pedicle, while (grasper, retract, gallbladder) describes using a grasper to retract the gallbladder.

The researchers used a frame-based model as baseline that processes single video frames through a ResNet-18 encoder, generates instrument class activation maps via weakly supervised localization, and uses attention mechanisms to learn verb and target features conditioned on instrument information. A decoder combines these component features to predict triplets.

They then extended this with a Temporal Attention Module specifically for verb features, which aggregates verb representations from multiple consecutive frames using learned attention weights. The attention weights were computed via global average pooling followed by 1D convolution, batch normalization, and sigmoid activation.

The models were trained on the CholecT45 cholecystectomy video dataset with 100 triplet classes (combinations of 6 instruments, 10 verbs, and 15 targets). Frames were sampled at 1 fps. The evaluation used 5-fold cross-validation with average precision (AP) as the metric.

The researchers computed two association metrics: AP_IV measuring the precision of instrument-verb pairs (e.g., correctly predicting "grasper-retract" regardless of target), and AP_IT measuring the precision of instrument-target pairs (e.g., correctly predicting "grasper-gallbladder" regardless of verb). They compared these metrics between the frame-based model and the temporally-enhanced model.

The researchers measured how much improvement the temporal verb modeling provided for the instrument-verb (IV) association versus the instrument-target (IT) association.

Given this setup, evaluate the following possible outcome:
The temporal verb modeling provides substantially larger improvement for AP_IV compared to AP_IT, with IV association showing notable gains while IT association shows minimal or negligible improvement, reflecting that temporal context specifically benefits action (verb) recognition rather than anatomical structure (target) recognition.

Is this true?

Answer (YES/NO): NO